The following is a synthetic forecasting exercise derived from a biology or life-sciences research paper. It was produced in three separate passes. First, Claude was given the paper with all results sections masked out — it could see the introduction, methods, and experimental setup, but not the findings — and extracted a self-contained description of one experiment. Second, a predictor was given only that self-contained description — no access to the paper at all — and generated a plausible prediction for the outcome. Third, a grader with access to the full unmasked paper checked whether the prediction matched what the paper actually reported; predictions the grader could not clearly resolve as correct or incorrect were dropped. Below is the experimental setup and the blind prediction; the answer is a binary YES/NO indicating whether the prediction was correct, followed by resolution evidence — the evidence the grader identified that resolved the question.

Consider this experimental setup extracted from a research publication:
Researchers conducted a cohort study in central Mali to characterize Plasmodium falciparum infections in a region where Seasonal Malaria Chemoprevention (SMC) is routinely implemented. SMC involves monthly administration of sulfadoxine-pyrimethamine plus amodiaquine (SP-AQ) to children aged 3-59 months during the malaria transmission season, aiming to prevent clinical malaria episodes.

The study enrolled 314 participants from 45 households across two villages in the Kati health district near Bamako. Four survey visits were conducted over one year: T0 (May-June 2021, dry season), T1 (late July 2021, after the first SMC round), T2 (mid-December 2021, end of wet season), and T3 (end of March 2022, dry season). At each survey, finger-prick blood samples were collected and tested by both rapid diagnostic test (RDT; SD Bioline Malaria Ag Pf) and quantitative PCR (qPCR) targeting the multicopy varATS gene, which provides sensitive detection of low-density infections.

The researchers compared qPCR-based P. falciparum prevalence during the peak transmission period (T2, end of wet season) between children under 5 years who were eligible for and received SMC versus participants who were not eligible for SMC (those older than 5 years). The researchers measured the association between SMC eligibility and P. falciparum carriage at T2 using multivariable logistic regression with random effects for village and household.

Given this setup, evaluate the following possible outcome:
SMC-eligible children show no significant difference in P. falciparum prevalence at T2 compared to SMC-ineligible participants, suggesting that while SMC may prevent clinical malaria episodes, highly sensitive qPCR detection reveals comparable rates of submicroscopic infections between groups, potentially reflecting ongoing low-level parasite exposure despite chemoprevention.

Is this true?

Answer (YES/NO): NO